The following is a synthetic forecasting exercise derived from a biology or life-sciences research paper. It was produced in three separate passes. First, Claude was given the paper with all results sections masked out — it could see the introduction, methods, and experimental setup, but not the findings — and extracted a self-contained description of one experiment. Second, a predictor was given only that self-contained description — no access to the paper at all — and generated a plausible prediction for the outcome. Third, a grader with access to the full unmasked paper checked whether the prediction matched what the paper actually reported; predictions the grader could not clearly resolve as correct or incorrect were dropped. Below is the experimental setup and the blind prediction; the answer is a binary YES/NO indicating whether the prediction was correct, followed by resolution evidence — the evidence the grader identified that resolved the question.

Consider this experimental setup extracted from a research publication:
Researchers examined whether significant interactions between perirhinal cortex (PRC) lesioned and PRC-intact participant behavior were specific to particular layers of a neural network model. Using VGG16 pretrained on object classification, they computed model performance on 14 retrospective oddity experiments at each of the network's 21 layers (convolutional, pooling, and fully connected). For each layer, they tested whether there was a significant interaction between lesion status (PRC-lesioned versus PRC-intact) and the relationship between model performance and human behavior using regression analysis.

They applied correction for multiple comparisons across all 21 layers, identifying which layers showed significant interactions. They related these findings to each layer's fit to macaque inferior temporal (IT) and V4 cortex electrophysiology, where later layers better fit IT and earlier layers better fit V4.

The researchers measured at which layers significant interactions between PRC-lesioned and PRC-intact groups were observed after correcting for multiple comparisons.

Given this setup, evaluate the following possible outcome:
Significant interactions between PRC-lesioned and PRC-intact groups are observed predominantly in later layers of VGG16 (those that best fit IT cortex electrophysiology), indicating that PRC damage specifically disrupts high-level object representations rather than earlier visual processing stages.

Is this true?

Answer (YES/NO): YES